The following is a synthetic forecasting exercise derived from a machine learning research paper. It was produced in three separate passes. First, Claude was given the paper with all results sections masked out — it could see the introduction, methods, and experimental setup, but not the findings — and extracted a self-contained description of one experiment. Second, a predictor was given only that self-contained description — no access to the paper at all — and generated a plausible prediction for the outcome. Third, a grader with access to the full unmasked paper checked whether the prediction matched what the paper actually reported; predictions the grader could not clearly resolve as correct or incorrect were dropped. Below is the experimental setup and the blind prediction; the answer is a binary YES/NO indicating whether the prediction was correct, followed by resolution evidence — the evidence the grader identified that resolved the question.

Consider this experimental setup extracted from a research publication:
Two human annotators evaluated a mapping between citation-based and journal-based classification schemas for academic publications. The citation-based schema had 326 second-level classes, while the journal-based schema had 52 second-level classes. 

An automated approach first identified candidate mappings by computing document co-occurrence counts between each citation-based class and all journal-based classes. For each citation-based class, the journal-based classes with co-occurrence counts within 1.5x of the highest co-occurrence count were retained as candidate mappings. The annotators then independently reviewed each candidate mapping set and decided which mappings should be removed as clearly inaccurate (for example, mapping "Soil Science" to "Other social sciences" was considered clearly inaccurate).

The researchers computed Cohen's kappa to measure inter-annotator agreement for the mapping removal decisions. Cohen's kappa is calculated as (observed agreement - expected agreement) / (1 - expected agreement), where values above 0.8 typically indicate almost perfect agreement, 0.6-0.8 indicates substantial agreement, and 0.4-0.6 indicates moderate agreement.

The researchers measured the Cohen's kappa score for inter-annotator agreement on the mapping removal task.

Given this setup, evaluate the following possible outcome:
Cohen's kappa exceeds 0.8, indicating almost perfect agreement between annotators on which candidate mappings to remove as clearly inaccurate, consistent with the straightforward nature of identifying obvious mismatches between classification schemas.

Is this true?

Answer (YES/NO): YES